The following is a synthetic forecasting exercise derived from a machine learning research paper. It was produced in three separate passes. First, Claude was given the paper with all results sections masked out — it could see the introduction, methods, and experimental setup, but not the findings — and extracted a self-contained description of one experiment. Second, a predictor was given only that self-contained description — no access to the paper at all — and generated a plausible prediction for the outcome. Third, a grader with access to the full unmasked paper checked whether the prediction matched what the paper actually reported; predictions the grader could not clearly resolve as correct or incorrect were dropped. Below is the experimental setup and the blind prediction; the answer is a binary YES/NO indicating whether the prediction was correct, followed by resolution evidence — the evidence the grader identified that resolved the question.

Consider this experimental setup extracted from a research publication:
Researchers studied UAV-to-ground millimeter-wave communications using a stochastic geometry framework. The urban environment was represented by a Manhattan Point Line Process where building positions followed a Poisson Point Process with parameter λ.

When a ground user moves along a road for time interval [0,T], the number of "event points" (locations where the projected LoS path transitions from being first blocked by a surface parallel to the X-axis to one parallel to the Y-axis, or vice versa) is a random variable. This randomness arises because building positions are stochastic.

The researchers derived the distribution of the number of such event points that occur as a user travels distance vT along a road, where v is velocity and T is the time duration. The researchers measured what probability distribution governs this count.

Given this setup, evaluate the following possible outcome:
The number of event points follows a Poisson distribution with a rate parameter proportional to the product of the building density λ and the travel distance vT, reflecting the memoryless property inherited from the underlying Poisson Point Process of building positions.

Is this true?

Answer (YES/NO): YES